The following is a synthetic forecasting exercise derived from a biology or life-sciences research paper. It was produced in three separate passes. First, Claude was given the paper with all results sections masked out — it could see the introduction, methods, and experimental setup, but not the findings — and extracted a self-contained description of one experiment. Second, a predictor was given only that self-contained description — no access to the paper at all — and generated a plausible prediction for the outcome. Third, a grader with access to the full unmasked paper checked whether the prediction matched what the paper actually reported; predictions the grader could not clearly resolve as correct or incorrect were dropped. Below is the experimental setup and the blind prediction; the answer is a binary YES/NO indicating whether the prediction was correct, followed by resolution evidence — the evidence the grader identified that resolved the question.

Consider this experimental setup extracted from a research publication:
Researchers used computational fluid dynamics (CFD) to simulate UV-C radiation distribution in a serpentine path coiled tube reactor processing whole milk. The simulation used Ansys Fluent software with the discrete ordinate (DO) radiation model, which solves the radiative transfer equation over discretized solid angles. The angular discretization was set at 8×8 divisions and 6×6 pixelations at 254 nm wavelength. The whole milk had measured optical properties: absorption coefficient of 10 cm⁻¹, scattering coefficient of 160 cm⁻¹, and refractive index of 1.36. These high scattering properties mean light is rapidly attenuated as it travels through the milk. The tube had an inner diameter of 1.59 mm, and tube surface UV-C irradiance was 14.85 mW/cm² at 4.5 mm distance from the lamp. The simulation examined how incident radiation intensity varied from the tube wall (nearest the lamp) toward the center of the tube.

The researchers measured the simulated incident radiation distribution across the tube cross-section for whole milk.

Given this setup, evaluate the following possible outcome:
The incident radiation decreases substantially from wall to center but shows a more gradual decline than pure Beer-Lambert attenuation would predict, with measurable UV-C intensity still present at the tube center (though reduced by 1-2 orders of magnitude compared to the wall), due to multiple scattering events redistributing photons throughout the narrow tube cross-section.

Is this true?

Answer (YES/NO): NO